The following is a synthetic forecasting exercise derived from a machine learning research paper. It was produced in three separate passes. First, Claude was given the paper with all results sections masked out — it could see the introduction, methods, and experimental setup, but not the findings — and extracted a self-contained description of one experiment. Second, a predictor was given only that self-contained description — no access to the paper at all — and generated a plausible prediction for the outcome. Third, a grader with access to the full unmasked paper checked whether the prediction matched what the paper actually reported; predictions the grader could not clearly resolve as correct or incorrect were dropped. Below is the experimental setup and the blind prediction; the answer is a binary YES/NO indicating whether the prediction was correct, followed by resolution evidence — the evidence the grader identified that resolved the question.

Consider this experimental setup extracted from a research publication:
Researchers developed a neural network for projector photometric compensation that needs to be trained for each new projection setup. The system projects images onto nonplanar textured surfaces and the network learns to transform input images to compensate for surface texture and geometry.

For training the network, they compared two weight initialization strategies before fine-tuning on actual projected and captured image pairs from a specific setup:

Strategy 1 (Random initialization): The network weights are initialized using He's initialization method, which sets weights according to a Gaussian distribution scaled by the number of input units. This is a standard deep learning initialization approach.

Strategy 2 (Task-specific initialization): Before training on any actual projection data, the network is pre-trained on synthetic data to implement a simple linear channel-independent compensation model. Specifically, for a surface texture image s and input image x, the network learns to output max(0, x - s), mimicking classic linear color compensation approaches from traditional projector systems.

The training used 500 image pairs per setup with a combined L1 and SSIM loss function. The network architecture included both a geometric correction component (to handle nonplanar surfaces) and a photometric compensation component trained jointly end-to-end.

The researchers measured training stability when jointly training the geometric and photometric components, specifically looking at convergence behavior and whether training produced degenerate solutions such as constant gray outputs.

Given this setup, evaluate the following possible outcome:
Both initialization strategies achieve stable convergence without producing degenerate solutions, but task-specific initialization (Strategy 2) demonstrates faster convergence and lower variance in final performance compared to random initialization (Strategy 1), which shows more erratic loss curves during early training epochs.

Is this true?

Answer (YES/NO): NO